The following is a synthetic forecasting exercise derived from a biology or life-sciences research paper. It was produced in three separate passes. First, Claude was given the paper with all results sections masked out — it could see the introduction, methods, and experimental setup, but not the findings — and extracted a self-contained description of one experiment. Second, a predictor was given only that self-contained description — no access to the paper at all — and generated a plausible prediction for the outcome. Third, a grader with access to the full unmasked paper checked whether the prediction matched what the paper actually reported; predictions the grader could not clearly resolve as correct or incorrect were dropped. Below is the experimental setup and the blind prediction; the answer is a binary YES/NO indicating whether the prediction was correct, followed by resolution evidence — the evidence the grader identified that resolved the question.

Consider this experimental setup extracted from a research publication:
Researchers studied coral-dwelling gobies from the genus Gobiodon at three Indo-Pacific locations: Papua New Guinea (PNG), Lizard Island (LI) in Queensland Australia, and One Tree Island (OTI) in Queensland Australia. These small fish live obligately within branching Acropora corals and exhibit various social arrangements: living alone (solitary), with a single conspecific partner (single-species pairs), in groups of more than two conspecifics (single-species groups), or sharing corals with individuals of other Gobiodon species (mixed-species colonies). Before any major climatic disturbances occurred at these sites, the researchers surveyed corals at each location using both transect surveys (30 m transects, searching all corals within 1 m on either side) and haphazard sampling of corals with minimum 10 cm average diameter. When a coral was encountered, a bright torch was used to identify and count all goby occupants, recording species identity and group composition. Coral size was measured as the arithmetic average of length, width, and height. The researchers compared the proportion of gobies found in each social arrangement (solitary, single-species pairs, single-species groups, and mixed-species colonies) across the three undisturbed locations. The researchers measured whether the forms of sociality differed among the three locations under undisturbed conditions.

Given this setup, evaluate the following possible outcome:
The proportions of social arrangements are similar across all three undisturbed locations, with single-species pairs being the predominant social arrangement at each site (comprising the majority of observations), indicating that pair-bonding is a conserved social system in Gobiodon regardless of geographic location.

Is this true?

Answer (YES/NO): NO